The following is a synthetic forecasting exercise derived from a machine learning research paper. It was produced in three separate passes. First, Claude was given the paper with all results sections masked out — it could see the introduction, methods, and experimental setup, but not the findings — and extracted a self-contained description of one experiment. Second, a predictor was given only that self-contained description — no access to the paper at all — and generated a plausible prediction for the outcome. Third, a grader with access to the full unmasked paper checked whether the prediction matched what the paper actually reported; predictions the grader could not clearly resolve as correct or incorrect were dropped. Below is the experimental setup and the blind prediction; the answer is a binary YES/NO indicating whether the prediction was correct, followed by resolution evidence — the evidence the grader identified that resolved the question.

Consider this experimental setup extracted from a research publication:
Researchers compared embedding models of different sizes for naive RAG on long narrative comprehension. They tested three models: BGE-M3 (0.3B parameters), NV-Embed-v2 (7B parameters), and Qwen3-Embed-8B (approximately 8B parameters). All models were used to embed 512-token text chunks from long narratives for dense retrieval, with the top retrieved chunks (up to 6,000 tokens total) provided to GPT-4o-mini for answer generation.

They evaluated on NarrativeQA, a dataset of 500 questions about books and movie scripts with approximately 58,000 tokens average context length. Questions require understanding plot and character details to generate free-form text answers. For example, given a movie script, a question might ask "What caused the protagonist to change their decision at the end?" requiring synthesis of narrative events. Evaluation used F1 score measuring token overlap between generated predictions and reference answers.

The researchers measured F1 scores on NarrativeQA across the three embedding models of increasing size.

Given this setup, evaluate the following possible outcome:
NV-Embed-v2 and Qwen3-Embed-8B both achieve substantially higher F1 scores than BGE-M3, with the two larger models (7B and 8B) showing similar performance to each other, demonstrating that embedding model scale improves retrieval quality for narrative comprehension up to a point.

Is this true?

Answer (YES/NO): NO